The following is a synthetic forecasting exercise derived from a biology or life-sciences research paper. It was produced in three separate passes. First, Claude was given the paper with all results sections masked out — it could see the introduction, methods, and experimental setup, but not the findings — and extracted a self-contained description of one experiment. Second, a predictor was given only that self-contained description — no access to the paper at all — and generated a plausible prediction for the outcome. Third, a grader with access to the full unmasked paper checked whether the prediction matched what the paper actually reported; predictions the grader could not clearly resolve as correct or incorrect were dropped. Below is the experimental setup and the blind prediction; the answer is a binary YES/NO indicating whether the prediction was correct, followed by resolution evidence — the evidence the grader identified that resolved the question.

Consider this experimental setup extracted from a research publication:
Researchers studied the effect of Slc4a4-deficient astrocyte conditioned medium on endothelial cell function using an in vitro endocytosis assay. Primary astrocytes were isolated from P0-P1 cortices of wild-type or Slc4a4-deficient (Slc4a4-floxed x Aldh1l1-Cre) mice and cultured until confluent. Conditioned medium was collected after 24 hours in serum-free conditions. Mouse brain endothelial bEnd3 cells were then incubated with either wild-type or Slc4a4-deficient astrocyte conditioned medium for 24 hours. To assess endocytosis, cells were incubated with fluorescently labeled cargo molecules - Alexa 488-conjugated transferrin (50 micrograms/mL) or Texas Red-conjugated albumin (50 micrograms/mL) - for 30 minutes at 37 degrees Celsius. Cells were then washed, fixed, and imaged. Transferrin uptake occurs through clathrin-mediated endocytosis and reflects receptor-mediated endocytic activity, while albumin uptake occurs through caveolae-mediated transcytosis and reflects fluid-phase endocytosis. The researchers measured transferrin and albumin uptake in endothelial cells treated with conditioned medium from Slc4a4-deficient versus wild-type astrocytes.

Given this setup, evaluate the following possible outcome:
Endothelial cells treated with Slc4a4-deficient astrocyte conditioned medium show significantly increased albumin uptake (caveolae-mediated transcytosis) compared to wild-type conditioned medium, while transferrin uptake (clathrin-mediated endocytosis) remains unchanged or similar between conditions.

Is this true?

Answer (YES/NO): YES